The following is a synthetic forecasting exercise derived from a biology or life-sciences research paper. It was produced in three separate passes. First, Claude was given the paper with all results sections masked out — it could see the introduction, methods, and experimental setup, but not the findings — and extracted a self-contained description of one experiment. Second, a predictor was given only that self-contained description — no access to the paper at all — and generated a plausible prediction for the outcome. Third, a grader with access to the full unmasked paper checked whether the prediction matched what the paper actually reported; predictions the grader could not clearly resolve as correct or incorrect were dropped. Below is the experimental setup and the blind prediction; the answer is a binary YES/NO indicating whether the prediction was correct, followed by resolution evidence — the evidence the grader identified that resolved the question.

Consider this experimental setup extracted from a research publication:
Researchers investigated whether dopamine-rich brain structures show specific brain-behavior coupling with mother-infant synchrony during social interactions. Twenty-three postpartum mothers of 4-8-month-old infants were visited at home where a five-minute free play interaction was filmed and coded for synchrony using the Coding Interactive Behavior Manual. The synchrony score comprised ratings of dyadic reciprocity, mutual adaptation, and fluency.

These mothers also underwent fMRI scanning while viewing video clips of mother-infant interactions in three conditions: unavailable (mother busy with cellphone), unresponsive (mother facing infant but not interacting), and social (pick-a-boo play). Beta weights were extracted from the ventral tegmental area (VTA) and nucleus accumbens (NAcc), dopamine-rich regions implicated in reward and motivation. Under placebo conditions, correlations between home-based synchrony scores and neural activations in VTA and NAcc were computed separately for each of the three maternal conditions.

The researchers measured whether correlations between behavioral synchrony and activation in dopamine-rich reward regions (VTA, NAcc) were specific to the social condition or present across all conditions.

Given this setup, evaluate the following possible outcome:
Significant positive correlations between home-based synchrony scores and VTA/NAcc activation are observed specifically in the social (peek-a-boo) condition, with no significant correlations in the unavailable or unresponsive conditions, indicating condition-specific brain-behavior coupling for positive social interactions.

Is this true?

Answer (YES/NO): NO